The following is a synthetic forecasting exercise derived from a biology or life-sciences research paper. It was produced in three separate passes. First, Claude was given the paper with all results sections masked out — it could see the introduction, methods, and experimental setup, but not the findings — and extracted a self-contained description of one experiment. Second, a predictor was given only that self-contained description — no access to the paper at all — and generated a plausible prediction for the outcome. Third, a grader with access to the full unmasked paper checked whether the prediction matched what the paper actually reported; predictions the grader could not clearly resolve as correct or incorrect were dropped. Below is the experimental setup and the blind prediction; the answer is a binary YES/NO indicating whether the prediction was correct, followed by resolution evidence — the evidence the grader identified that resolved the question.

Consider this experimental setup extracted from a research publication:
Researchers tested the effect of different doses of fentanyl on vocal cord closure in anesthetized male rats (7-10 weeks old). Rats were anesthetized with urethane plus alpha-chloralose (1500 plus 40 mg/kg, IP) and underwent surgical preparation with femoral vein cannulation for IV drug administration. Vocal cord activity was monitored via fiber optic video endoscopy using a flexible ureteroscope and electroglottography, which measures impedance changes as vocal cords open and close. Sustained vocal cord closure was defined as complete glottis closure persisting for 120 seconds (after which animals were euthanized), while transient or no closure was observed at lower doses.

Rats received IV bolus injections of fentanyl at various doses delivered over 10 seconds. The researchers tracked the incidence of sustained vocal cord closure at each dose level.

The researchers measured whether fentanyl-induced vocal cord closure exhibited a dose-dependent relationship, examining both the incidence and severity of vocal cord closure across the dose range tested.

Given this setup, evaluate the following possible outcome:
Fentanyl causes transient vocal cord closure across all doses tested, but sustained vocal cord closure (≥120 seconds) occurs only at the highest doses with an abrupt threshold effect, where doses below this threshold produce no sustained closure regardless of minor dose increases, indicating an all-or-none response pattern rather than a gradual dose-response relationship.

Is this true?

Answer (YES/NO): NO